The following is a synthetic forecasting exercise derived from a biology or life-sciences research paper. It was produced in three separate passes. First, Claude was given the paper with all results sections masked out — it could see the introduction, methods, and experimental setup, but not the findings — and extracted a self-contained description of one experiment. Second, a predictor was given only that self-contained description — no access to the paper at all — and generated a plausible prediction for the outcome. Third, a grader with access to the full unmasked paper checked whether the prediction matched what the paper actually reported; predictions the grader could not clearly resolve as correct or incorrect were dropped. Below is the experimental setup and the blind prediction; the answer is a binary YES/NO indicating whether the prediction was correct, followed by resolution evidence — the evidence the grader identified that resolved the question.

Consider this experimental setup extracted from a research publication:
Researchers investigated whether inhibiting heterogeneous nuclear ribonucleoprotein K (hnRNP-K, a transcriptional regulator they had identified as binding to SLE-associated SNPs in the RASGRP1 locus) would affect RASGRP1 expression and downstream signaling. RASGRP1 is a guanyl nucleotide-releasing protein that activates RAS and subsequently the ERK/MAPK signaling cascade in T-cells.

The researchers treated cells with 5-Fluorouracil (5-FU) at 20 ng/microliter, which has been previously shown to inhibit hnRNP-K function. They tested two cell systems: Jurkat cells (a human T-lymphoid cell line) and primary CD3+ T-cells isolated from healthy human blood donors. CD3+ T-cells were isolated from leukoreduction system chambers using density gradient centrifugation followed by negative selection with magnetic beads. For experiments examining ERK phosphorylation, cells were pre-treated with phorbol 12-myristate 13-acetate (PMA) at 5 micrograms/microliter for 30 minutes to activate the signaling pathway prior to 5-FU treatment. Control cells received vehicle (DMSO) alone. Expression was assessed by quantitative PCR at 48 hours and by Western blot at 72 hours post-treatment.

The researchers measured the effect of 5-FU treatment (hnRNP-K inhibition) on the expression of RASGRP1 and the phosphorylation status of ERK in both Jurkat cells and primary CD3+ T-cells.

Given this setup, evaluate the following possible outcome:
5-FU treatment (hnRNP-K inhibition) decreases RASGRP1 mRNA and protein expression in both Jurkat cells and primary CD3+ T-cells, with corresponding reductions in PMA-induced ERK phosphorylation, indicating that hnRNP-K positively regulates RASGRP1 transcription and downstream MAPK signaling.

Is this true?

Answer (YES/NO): YES